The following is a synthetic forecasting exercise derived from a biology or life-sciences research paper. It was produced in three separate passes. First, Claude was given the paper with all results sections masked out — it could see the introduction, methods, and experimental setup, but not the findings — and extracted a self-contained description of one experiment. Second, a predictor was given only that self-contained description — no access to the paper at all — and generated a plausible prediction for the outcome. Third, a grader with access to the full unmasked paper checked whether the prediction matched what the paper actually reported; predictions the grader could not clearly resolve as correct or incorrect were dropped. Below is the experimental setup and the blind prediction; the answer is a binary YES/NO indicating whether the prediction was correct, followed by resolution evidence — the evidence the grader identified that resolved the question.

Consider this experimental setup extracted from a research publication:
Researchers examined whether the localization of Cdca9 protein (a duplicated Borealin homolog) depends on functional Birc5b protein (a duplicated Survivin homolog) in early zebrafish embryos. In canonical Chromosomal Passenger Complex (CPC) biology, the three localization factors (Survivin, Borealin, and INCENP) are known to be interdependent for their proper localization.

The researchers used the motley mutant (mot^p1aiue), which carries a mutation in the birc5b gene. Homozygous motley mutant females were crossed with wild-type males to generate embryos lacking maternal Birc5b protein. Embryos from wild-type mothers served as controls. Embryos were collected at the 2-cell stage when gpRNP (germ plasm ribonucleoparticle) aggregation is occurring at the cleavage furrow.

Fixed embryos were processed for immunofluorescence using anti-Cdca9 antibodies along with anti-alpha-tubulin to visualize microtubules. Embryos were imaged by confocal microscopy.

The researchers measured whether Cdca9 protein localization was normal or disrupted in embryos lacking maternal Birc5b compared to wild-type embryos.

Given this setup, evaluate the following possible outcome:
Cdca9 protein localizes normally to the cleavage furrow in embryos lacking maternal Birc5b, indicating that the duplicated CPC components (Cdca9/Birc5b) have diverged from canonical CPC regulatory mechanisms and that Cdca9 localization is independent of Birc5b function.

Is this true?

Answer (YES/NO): NO